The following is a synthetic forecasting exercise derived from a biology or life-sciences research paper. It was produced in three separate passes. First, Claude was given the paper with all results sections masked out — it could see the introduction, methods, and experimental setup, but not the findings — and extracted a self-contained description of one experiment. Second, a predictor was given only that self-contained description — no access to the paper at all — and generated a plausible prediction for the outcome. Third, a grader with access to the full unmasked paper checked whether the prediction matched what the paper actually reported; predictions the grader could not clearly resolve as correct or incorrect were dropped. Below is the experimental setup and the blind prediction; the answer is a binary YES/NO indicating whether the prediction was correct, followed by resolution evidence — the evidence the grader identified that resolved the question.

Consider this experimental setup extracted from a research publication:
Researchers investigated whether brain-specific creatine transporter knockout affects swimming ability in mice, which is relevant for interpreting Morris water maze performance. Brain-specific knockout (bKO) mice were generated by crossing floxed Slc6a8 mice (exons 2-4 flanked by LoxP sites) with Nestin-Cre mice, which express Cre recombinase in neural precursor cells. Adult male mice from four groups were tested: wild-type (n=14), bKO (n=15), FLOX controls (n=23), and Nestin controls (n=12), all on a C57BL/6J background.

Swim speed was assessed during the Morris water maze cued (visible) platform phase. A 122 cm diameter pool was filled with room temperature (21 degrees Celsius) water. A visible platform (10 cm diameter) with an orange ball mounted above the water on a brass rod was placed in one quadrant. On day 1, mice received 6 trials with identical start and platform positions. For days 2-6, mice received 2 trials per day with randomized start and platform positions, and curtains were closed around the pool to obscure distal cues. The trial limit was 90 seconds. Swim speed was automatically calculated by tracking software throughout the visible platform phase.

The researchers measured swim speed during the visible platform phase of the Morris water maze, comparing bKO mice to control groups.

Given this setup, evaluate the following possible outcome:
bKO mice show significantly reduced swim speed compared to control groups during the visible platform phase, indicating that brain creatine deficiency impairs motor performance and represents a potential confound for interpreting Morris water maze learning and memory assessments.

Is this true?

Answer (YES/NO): NO